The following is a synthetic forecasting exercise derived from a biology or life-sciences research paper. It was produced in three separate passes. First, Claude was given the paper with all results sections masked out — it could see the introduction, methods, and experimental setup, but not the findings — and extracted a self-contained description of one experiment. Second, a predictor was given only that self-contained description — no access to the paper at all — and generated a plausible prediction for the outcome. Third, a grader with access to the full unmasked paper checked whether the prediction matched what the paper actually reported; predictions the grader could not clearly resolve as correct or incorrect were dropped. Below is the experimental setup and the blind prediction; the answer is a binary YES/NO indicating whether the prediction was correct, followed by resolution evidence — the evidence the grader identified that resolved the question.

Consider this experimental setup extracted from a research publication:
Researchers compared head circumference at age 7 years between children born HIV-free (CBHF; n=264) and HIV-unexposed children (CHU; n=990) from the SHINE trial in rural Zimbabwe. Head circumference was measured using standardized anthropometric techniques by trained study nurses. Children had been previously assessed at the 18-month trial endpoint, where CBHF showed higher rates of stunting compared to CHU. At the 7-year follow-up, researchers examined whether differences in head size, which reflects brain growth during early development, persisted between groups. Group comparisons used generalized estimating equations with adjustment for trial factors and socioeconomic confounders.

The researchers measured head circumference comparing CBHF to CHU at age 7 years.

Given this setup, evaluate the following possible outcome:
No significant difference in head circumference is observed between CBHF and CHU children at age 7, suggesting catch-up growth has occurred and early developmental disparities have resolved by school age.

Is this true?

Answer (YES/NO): NO